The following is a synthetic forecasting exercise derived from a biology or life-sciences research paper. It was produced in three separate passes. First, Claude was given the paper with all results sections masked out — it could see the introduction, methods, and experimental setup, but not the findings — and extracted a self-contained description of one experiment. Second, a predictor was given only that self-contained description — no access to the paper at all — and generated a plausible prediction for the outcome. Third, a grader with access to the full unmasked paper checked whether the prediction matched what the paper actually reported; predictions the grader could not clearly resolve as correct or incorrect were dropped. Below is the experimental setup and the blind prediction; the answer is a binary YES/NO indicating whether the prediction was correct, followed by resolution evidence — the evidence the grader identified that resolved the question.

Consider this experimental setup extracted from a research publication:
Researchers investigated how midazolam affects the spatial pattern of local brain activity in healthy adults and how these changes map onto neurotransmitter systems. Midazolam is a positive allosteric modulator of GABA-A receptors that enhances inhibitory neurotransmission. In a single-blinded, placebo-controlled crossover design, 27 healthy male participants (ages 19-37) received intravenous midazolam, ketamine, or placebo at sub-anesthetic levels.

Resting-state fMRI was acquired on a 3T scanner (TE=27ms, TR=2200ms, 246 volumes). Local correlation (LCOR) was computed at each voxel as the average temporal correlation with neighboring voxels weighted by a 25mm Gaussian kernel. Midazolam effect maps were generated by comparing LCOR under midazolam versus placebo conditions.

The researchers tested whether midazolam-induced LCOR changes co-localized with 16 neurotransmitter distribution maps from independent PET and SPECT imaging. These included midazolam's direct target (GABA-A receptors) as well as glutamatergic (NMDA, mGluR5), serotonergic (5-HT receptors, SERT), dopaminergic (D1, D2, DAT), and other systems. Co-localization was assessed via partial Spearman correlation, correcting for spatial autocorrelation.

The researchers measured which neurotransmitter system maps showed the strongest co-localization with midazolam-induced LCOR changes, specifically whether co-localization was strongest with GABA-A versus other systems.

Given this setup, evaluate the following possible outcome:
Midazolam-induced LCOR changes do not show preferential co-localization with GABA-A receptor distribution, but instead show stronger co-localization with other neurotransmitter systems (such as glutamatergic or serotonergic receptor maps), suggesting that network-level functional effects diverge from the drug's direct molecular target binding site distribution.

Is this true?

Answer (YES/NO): YES